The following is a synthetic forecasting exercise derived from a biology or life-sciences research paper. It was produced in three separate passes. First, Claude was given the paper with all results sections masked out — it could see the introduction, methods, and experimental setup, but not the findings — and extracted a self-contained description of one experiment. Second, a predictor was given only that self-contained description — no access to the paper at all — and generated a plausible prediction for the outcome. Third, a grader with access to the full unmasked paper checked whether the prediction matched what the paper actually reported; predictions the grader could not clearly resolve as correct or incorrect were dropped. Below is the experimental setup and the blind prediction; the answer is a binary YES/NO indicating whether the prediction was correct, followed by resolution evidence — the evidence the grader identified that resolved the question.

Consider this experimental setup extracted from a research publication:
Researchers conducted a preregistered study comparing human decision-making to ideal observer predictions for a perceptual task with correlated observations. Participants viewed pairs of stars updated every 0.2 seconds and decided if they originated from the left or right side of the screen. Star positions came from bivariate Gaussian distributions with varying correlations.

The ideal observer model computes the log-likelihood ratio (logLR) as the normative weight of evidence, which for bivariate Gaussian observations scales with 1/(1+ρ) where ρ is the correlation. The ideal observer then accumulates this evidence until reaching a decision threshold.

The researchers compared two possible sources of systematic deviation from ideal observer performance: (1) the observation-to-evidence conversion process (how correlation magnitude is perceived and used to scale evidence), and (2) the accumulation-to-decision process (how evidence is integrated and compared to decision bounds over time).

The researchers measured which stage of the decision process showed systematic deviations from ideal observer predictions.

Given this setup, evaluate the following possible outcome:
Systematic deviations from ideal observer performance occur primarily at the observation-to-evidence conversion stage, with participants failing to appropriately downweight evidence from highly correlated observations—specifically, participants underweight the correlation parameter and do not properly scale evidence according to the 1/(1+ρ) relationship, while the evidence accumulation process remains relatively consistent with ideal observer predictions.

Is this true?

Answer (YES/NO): NO